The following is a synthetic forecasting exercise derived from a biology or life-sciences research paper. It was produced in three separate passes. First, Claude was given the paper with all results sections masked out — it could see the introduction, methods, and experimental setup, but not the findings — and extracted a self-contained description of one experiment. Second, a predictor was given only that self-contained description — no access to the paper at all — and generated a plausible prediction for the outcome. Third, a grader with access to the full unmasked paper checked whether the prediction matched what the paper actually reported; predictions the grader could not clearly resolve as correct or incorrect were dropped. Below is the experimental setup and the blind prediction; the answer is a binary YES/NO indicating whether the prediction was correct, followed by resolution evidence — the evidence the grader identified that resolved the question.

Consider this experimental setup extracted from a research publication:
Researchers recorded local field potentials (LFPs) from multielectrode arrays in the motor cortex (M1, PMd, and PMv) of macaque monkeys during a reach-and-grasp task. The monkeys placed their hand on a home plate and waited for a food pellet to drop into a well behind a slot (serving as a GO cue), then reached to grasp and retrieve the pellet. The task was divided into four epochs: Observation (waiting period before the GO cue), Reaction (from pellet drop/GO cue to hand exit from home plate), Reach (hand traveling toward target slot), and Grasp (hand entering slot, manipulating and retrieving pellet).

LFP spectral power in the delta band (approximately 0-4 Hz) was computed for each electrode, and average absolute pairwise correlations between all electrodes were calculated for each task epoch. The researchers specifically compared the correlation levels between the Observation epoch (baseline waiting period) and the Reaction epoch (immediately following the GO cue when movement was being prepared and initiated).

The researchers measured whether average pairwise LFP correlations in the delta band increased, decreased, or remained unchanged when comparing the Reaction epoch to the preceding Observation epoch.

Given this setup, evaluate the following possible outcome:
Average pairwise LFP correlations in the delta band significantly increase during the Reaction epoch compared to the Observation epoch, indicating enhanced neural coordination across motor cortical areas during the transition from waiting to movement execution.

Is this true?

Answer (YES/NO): YES